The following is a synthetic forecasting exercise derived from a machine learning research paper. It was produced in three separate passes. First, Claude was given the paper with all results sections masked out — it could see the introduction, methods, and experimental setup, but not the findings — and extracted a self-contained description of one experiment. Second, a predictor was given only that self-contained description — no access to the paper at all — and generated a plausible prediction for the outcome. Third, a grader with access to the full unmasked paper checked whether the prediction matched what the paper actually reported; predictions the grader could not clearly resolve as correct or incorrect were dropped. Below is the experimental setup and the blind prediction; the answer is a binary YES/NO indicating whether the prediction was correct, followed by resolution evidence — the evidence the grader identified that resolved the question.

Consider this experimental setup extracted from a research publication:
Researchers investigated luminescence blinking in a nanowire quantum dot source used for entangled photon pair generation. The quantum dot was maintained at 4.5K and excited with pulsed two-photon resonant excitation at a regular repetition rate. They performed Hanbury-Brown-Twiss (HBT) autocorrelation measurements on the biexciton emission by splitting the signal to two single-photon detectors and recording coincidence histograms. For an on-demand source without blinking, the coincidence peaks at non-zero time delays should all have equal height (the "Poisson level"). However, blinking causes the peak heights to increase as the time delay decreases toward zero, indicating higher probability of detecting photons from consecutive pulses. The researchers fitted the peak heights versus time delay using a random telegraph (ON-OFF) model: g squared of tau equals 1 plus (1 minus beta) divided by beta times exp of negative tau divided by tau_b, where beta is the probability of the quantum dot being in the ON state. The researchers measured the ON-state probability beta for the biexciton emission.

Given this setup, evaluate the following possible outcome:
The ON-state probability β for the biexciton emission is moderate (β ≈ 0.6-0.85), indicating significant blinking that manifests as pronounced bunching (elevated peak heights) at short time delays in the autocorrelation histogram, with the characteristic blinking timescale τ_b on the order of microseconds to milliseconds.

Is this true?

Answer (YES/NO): NO